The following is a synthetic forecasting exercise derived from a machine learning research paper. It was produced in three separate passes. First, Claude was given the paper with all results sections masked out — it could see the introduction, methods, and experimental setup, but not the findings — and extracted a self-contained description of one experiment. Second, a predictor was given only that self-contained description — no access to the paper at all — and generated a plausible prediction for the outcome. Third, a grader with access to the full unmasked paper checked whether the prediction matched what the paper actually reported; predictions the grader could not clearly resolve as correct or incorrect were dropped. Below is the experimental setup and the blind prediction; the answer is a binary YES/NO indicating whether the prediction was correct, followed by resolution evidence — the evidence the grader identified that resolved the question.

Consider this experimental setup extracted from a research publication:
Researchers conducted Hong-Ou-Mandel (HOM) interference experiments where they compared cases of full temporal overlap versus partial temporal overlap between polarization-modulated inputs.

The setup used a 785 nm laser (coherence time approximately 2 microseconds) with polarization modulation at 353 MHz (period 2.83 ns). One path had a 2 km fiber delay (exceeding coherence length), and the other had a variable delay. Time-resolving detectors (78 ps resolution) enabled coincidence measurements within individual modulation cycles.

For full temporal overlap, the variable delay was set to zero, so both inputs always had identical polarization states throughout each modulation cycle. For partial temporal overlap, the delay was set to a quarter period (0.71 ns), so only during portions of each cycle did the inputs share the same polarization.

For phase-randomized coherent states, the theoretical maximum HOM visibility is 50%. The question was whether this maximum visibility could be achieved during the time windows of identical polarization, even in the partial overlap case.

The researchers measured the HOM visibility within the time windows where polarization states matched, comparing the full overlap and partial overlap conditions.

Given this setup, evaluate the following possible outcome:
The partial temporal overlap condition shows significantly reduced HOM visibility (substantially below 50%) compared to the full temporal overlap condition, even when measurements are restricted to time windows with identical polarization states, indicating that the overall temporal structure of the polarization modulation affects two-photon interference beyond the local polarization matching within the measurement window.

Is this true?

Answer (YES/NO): NO